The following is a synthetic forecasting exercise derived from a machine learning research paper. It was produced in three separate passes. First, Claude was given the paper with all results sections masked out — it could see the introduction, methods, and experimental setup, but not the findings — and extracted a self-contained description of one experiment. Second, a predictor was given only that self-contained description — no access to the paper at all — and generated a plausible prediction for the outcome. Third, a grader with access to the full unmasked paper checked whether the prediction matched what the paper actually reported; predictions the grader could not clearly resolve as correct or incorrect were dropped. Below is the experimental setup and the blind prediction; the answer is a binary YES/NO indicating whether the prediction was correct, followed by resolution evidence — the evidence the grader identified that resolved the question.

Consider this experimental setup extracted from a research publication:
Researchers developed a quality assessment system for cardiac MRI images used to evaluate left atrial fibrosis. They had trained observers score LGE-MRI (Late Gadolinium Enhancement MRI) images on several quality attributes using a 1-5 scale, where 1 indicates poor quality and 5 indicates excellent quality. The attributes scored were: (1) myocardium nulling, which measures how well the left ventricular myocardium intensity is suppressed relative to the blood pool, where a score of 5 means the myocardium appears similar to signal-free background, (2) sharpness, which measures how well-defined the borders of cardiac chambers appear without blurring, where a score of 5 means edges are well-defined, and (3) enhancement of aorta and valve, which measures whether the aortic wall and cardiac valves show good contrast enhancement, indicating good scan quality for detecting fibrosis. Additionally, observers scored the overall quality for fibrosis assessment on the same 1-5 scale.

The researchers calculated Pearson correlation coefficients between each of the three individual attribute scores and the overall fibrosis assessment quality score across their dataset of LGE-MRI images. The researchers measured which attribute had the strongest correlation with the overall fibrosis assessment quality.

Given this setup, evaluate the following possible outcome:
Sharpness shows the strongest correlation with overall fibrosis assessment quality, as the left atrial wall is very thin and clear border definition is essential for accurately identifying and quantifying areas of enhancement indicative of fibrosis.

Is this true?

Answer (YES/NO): YES